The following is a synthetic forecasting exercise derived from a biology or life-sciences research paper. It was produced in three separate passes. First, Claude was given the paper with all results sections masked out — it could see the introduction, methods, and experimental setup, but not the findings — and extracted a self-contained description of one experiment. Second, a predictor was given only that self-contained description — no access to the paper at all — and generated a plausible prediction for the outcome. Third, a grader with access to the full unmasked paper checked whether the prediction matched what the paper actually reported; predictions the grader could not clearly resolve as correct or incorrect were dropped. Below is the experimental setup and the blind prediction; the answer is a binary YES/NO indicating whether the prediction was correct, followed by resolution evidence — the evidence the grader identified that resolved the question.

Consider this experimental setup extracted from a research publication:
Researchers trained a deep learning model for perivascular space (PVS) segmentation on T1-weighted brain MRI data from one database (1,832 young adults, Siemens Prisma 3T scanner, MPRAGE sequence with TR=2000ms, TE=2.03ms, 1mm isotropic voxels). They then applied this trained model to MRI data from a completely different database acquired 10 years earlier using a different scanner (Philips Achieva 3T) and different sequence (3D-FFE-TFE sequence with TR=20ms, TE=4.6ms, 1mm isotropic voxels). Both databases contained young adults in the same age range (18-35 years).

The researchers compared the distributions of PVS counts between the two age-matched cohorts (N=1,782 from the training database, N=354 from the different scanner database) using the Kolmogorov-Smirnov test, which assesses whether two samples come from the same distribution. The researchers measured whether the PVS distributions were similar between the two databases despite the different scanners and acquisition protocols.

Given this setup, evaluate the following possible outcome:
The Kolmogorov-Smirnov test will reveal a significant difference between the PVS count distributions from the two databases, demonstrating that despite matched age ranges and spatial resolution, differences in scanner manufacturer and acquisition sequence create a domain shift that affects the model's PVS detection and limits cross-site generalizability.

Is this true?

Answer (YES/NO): NO